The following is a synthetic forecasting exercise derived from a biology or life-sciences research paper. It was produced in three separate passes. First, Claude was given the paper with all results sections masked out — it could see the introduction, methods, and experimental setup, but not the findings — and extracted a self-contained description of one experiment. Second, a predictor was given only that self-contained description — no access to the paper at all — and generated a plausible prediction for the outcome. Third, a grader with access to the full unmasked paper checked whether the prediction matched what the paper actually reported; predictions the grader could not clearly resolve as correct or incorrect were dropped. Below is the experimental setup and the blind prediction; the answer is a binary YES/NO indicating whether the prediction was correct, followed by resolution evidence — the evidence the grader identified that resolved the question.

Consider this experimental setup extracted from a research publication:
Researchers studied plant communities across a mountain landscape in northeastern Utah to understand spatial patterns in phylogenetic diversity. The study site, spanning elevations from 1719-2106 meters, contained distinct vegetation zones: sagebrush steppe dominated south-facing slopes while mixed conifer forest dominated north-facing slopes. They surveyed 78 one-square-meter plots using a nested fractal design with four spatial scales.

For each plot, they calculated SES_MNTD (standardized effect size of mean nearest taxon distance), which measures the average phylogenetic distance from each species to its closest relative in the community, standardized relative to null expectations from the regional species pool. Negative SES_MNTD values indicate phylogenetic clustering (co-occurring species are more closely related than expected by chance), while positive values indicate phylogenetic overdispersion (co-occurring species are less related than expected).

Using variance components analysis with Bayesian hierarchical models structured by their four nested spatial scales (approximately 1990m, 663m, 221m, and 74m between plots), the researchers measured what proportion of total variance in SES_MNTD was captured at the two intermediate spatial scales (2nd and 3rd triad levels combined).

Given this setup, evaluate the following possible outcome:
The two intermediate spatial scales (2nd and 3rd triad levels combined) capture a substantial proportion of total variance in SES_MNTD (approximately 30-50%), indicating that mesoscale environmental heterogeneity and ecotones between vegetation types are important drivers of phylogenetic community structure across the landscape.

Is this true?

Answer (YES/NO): NO